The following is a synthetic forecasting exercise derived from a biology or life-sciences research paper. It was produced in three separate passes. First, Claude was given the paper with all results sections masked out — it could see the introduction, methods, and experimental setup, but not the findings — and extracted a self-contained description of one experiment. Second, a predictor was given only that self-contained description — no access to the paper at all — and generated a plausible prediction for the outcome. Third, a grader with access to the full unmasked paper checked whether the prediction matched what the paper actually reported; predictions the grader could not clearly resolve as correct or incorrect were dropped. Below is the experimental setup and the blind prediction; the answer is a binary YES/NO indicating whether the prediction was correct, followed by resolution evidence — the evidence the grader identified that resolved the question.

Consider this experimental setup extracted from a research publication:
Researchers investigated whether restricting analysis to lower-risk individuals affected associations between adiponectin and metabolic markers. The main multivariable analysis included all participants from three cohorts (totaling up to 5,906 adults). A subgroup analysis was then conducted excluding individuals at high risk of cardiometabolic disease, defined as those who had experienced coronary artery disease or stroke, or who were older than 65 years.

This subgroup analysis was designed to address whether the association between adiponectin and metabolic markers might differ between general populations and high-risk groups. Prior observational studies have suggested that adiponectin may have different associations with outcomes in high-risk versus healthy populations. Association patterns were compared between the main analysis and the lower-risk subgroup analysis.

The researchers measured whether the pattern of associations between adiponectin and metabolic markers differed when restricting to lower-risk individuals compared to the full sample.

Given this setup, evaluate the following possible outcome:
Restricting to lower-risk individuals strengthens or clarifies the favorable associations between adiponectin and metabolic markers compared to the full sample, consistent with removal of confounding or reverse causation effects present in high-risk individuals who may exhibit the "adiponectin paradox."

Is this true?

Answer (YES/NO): NO